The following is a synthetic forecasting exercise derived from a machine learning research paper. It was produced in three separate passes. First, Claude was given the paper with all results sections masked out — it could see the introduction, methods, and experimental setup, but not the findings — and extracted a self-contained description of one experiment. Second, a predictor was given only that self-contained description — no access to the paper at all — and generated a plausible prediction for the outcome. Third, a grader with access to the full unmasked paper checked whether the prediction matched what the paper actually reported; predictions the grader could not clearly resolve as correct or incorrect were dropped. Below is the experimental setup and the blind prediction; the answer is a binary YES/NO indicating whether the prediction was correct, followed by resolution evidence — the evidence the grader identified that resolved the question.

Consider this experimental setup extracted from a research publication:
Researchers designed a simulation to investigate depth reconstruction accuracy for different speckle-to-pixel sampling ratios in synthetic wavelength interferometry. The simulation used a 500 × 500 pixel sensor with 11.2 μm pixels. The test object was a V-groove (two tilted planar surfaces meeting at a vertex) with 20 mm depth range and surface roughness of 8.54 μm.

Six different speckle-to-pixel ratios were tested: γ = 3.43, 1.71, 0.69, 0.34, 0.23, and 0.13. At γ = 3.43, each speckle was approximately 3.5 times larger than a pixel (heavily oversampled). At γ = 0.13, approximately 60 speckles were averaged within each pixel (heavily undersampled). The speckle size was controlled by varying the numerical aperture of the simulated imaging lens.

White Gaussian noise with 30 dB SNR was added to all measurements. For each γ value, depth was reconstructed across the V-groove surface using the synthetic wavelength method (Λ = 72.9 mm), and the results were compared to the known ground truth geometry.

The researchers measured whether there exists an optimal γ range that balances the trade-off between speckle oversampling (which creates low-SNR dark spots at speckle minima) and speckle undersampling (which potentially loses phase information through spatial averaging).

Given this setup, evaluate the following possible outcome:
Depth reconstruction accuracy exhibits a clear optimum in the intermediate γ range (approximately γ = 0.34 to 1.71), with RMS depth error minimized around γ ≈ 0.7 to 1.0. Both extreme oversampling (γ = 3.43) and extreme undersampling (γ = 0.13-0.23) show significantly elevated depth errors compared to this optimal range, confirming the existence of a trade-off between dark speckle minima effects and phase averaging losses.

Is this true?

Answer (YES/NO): NO